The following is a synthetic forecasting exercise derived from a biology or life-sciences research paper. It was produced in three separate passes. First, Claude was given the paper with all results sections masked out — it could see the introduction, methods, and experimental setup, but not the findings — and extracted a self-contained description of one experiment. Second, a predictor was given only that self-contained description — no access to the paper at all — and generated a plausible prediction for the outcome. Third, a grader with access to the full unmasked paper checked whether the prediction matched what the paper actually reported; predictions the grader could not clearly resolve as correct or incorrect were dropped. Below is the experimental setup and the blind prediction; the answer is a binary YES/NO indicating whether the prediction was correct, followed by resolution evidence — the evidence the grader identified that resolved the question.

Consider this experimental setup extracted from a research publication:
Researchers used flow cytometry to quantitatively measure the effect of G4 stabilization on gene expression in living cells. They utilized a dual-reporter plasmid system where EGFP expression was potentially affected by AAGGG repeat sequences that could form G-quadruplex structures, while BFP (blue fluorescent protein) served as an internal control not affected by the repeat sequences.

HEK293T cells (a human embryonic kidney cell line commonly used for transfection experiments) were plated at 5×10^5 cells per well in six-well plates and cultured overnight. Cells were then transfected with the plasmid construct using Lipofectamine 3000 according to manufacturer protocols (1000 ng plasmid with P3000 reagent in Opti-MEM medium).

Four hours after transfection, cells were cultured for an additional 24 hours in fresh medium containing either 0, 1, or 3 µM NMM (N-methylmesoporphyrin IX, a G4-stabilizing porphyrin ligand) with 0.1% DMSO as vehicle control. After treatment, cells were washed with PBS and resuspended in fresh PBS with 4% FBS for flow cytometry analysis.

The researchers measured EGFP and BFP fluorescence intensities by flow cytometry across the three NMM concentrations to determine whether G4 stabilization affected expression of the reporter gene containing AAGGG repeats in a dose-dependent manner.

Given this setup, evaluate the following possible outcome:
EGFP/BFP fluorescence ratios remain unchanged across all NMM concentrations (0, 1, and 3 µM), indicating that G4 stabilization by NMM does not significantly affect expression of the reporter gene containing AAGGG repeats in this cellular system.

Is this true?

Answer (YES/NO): NO